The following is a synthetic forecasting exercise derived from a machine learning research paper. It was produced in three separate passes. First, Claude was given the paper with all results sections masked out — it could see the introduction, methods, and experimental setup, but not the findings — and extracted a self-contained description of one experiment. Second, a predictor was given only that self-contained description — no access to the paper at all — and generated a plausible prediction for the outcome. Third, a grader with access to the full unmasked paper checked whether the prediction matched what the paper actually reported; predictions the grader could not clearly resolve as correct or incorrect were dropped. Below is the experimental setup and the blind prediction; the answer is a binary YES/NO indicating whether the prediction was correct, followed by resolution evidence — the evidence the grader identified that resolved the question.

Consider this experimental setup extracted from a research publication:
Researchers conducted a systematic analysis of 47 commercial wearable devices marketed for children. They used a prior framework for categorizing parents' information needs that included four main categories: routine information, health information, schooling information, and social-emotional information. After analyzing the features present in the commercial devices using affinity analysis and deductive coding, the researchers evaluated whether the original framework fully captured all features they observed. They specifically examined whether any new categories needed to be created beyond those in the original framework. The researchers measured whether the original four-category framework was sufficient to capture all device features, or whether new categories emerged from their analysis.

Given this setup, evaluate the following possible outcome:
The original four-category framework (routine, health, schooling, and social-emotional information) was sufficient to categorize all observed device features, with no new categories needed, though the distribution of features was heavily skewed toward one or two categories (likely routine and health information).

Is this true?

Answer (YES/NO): NO